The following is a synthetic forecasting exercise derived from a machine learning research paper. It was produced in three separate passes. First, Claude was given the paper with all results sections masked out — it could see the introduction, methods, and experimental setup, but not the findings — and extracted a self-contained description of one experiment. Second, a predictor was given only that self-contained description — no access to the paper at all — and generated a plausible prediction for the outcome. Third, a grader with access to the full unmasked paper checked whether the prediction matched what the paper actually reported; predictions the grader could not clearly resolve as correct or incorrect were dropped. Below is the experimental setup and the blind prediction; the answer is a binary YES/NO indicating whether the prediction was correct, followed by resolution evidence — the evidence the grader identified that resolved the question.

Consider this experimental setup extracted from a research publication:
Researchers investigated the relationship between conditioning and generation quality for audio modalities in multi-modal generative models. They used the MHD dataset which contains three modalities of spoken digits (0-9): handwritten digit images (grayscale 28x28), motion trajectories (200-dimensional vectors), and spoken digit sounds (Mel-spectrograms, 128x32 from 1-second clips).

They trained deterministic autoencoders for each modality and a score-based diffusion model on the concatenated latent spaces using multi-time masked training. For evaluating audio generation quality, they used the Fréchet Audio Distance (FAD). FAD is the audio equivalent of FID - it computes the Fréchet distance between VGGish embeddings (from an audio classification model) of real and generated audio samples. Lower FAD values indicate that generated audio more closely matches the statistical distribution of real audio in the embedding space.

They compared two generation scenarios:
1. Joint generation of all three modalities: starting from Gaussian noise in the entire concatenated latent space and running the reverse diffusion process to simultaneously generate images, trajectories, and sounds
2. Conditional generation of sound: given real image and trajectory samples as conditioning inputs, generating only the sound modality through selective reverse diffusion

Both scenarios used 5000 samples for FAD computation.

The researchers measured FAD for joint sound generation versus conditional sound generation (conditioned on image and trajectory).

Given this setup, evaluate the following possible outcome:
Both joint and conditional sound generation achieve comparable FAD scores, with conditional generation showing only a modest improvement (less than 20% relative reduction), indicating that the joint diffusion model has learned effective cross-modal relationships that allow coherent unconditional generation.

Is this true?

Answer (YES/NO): YES